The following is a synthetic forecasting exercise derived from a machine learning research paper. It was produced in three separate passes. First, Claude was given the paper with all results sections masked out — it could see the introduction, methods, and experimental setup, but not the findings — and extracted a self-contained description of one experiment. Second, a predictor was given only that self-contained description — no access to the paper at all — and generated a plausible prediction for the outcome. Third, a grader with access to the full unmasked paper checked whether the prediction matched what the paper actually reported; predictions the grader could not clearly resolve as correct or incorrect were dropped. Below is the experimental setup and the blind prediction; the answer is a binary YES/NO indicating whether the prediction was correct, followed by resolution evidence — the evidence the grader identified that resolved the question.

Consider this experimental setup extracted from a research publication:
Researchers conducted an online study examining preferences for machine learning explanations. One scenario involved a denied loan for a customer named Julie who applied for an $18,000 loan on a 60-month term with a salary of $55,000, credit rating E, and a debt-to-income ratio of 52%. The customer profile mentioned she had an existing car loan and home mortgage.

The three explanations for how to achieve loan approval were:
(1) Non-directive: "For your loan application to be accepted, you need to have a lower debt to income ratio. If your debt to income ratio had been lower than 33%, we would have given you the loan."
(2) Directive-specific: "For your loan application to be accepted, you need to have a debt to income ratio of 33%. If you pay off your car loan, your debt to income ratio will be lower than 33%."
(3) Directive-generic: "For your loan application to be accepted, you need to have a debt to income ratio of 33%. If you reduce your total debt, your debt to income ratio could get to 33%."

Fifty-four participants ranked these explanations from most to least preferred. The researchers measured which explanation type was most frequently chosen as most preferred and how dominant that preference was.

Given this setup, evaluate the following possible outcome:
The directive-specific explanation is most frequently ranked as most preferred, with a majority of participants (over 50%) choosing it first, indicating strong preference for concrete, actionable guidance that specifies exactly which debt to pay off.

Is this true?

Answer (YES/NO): YES